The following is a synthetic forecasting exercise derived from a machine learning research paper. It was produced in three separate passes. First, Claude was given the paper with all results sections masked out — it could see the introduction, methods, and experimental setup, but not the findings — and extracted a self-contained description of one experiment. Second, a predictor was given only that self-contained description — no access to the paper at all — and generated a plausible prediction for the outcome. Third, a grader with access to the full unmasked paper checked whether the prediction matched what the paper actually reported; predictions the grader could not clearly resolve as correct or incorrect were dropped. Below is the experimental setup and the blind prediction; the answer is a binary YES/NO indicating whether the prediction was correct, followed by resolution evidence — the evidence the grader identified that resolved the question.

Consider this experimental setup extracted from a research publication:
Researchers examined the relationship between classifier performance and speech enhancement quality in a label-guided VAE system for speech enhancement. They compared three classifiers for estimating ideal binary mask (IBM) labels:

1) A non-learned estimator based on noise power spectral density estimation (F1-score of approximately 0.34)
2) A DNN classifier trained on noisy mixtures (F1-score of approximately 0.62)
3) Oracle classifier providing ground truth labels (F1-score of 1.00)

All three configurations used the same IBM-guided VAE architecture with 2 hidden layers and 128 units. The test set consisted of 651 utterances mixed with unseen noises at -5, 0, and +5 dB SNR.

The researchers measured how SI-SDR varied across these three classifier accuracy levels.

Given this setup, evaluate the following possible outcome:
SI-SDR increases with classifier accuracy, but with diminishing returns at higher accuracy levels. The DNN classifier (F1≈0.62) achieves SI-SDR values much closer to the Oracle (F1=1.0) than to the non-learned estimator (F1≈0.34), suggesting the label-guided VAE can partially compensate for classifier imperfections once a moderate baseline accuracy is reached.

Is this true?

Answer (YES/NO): YES